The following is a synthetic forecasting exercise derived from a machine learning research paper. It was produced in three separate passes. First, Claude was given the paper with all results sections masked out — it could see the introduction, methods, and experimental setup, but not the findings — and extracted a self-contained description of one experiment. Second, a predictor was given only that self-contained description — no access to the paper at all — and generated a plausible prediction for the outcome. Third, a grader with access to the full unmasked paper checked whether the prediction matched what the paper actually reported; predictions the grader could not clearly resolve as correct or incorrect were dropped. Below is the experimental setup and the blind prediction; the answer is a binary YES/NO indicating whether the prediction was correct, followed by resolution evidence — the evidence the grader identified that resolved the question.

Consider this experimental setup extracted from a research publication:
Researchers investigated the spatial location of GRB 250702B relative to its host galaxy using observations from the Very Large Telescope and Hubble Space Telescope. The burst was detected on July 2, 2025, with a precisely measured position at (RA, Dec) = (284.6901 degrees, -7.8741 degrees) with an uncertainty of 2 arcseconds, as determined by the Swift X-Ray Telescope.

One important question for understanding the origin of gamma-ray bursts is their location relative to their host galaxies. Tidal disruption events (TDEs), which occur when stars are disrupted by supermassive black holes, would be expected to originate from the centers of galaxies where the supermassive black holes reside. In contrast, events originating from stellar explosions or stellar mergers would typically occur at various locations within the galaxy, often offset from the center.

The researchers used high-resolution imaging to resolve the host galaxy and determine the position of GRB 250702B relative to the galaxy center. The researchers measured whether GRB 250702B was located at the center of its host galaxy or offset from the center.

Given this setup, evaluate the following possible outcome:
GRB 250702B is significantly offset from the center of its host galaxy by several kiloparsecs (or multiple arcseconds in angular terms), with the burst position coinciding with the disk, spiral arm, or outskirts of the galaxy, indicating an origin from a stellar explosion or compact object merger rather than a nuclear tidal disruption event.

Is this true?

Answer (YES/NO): YES